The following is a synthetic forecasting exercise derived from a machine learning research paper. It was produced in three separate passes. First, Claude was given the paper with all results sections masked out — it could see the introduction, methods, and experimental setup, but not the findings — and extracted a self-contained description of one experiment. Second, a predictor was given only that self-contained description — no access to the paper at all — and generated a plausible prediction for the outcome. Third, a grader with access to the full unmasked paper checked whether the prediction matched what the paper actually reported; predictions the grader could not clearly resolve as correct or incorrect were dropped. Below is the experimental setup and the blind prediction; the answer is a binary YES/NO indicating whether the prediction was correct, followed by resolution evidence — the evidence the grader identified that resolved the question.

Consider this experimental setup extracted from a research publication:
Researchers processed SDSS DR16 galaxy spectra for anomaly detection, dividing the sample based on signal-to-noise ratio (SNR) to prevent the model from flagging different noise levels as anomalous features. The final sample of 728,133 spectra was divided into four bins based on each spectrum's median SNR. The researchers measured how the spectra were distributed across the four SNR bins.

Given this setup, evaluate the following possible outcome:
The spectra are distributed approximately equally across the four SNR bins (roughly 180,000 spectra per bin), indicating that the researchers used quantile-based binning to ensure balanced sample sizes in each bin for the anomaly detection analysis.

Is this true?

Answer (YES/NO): YES